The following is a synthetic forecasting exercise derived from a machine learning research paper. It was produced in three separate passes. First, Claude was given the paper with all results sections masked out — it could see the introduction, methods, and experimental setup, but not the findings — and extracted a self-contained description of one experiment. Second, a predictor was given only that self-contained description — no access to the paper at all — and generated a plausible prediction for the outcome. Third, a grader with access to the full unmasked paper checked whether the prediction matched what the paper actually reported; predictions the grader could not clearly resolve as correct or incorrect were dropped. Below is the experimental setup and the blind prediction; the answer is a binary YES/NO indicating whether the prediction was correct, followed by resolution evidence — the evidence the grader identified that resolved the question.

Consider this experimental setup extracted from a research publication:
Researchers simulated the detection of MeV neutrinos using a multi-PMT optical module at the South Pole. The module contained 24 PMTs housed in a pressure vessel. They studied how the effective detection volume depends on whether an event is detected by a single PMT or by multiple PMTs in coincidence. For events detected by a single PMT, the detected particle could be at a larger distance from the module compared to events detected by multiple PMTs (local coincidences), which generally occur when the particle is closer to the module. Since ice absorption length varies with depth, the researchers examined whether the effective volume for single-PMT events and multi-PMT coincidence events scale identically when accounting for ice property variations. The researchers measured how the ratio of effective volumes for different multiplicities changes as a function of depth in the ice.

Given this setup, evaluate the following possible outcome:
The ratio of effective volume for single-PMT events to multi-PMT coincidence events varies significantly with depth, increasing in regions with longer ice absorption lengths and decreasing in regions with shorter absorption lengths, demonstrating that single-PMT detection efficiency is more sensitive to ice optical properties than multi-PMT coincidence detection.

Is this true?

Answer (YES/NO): YES